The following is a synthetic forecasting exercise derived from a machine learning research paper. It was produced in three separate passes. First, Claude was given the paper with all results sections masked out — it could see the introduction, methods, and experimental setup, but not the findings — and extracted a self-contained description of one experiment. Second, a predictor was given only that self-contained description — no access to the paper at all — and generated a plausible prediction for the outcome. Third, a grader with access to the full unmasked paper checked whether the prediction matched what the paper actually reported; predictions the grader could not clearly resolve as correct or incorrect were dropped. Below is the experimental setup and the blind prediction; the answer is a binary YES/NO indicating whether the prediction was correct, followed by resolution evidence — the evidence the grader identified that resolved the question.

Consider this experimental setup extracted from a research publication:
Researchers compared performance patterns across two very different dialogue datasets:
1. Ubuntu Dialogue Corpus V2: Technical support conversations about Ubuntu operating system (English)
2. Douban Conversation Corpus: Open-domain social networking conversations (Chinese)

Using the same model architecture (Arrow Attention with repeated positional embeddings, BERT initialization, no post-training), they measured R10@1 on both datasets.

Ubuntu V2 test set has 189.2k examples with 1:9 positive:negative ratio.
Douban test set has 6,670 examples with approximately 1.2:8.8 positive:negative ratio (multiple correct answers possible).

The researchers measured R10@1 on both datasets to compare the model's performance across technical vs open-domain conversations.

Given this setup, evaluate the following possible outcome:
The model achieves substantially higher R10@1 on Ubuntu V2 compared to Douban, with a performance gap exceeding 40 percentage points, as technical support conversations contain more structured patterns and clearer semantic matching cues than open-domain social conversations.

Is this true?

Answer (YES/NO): YES